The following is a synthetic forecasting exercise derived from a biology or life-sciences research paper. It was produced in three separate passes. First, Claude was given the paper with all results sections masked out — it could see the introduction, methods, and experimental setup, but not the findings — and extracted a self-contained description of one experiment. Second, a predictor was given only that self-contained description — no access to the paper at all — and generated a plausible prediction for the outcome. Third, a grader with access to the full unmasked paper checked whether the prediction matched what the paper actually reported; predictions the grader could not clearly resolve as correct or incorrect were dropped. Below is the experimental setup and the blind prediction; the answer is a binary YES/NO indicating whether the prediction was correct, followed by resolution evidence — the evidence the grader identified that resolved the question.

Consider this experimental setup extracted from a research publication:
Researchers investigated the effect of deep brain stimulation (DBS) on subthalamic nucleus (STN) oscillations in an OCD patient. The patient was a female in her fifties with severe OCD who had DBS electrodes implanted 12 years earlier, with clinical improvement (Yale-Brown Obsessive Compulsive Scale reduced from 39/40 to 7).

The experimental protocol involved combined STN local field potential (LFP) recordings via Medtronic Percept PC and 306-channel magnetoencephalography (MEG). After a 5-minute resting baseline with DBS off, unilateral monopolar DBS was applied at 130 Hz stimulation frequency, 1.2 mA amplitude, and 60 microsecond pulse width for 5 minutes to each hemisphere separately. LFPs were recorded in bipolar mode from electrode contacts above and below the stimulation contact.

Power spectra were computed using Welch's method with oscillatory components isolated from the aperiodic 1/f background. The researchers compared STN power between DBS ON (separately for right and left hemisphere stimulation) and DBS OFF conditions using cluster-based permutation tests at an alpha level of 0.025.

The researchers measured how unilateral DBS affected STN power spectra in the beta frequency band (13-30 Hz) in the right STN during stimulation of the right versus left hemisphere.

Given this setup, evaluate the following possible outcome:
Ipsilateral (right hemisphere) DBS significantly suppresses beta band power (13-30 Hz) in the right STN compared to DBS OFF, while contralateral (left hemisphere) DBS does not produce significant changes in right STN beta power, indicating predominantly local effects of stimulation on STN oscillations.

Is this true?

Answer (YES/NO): NO